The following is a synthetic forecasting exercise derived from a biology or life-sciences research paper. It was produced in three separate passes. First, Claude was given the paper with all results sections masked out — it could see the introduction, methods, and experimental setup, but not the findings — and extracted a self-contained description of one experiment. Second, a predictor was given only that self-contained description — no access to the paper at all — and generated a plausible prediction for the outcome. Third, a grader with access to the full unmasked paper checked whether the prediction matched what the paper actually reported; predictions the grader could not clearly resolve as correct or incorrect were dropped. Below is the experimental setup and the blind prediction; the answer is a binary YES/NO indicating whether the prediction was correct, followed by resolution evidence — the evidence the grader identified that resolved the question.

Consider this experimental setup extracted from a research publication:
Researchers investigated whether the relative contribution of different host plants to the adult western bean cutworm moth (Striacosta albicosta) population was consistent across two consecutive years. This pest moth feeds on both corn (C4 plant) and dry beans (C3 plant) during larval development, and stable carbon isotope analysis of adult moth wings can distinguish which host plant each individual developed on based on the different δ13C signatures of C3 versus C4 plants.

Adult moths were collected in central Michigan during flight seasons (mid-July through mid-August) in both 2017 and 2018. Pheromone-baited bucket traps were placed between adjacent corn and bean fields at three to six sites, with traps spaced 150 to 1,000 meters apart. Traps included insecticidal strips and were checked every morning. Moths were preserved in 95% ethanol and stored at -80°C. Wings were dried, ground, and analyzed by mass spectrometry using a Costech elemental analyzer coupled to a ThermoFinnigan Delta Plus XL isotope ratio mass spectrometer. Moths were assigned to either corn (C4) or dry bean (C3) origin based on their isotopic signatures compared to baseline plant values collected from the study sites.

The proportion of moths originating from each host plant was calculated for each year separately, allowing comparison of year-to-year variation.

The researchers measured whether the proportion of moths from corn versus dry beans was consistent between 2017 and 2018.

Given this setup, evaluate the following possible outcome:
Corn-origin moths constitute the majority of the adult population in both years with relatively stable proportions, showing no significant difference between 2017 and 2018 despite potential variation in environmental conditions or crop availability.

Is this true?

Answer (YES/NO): YES